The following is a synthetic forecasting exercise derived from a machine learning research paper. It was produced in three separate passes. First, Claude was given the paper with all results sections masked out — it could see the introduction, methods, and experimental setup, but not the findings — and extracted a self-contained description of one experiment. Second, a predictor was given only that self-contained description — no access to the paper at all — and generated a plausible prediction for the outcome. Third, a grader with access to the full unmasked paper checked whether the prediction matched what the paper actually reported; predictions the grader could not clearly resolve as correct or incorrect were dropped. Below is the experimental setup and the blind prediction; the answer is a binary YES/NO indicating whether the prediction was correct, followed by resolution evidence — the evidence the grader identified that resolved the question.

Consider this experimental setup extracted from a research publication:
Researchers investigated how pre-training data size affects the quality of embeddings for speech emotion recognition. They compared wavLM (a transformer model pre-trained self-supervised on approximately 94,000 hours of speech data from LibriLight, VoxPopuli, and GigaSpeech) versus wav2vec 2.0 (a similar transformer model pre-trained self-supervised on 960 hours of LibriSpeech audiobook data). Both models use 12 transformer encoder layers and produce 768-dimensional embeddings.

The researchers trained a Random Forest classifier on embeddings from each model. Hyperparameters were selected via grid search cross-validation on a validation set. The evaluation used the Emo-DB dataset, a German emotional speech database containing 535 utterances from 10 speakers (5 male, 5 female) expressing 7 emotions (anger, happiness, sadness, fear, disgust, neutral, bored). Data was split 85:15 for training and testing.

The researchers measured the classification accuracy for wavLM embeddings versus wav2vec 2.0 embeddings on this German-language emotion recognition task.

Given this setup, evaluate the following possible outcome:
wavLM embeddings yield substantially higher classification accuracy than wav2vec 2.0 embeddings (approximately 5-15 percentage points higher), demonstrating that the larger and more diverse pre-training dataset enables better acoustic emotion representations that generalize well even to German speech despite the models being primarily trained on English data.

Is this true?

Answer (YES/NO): NO